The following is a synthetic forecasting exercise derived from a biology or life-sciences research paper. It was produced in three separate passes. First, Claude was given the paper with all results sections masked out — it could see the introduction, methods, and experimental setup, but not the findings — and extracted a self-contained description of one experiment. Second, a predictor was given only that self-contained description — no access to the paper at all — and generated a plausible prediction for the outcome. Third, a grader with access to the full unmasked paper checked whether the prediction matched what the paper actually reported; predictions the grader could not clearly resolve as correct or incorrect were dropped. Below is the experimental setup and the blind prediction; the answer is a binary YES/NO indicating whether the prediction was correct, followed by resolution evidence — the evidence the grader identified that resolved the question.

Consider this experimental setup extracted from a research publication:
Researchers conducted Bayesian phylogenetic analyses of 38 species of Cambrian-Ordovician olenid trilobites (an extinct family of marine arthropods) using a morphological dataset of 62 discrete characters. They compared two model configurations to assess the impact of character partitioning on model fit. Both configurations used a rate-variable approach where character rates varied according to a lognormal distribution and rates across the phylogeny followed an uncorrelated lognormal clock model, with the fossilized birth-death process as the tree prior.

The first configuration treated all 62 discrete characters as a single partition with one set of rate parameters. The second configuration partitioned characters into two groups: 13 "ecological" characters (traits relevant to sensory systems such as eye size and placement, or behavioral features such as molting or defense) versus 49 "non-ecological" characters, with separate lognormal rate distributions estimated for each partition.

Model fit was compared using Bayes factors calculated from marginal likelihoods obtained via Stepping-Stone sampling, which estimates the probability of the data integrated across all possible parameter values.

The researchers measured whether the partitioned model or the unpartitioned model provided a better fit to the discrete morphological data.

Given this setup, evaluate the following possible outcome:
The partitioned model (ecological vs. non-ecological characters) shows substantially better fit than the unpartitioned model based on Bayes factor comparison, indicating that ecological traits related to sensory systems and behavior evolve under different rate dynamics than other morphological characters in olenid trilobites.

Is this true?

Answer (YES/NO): YES